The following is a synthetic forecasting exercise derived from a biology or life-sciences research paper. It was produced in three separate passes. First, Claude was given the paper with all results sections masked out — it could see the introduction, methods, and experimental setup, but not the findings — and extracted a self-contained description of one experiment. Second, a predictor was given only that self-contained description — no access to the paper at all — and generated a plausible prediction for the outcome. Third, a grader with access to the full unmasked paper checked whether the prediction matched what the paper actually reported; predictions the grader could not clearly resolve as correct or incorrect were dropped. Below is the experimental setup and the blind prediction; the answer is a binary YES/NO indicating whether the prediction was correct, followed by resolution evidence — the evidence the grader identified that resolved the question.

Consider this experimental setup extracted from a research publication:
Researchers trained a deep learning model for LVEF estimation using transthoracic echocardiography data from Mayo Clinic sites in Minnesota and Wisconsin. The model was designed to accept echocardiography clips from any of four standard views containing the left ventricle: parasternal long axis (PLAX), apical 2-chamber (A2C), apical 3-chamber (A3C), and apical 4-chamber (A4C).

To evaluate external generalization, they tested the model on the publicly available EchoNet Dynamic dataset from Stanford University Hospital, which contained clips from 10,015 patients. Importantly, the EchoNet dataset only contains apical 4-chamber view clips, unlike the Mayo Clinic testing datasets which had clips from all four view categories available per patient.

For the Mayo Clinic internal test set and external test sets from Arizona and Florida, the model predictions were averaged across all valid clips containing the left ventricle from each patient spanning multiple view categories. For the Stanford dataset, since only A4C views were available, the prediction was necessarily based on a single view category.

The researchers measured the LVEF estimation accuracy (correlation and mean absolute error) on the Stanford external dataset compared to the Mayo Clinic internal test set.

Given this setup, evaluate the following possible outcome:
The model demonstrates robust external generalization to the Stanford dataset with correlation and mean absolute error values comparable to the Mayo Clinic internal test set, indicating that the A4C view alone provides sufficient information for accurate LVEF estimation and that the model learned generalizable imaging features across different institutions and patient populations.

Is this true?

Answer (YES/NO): YES